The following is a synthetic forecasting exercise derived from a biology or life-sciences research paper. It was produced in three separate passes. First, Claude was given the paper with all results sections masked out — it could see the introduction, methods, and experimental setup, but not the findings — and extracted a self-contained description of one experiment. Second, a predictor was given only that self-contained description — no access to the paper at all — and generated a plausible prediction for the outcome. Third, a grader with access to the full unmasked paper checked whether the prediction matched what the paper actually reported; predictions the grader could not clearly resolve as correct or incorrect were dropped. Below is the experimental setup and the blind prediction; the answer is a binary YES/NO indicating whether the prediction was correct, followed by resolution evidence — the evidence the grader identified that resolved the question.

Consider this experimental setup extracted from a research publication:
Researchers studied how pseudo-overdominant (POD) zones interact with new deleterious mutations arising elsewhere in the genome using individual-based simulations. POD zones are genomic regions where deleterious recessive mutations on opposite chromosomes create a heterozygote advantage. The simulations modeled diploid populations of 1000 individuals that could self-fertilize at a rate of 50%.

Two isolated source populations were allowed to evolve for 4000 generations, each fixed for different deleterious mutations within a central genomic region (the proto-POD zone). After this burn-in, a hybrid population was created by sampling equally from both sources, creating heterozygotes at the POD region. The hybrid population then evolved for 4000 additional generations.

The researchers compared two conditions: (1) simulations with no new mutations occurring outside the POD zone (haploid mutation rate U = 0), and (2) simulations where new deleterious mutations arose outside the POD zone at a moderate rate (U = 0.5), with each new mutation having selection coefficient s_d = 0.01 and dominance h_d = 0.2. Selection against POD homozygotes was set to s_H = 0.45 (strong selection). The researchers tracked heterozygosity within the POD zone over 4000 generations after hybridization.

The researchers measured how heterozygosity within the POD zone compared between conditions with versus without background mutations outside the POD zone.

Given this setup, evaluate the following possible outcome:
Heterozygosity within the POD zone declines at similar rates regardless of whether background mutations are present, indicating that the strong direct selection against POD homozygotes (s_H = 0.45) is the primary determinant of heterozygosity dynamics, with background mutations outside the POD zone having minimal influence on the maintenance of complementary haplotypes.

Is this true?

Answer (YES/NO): NO